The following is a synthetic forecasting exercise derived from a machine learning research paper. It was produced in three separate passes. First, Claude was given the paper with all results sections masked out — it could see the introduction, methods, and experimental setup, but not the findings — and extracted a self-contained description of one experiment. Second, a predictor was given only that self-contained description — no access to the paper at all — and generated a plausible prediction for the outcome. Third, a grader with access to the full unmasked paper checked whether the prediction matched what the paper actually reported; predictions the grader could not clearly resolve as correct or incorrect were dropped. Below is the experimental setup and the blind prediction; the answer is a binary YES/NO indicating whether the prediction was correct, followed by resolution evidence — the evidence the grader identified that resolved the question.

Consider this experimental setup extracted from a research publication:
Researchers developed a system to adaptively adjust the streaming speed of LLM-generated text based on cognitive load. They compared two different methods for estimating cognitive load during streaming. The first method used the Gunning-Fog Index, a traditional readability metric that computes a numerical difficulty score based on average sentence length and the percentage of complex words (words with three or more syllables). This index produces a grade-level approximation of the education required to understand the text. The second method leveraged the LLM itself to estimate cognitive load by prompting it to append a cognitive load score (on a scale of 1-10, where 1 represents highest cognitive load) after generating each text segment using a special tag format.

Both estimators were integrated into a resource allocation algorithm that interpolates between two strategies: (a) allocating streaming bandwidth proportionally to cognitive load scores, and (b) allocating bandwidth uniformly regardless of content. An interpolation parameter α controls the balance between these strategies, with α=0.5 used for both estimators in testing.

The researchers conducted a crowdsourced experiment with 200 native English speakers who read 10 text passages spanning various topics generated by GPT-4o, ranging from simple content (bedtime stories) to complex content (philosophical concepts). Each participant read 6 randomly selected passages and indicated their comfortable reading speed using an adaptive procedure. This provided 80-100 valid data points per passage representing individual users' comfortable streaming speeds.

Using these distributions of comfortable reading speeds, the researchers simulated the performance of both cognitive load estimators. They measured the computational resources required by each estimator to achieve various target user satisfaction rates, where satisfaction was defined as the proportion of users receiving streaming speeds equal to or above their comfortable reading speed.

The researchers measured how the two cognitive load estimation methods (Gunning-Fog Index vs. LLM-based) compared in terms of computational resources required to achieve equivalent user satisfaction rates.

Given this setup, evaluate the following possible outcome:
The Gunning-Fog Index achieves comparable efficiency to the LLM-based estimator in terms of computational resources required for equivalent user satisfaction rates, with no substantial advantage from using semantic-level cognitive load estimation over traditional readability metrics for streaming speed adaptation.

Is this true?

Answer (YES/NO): NO